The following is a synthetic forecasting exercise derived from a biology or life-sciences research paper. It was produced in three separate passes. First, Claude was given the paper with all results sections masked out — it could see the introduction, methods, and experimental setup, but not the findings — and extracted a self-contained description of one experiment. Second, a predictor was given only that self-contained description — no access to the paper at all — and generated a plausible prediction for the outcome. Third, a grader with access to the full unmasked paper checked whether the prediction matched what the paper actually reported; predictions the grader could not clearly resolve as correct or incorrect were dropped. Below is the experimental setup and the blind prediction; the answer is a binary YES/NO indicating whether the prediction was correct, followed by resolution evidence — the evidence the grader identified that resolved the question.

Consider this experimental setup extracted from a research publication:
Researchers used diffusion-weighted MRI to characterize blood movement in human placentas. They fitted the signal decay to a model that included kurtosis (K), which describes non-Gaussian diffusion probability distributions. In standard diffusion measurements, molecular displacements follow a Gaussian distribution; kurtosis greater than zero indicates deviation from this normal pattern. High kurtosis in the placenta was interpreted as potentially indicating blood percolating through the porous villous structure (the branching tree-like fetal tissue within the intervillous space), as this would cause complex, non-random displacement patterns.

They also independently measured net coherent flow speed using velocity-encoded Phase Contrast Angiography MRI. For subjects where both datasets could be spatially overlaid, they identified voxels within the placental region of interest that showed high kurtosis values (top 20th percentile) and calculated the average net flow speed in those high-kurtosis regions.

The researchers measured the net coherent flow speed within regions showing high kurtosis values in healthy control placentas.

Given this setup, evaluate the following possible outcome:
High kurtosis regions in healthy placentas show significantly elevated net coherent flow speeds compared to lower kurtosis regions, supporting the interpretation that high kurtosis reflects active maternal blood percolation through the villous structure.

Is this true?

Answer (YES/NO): NO